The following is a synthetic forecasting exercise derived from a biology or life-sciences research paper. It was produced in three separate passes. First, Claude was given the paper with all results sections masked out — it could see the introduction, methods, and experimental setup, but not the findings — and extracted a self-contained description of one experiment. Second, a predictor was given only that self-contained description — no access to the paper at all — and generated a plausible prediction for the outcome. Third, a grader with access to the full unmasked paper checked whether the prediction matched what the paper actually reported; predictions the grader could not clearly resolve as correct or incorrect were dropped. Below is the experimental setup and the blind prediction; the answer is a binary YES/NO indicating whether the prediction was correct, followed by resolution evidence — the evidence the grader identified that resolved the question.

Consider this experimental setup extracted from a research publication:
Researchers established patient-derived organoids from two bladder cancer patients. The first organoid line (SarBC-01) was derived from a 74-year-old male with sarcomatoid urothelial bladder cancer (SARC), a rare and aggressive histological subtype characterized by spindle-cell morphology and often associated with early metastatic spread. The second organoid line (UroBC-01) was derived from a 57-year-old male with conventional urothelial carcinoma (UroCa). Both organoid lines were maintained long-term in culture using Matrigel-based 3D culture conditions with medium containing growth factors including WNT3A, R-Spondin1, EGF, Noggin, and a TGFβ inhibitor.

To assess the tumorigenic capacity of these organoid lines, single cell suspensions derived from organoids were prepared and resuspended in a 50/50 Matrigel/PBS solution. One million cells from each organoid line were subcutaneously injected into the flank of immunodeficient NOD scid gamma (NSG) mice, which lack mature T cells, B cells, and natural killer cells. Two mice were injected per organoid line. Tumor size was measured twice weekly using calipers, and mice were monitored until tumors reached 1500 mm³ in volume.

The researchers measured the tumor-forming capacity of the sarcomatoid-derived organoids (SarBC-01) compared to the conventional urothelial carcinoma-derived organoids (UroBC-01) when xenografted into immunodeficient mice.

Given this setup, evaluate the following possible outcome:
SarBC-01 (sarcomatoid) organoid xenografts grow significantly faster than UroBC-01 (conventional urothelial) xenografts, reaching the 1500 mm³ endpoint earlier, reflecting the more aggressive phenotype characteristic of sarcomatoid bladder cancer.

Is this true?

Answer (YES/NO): YES